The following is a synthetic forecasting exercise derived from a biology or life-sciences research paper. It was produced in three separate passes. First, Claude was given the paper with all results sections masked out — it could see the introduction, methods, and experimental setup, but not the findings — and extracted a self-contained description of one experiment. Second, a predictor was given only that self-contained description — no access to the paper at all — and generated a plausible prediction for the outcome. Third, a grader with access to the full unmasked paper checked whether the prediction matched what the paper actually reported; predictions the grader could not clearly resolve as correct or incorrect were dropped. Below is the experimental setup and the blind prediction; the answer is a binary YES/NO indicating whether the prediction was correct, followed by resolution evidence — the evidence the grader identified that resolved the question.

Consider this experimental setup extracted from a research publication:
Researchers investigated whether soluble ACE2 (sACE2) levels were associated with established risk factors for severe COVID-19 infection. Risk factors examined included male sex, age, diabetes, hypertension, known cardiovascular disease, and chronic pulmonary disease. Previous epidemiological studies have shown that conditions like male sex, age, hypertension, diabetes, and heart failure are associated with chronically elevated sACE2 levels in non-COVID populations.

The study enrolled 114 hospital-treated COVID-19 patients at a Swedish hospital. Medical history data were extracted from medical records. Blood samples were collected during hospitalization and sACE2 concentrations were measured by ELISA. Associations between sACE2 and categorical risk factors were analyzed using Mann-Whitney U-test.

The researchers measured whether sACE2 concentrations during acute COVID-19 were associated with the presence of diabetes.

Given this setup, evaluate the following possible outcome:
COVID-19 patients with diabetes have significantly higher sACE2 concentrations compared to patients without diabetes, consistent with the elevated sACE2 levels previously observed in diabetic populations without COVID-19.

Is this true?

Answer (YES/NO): NO